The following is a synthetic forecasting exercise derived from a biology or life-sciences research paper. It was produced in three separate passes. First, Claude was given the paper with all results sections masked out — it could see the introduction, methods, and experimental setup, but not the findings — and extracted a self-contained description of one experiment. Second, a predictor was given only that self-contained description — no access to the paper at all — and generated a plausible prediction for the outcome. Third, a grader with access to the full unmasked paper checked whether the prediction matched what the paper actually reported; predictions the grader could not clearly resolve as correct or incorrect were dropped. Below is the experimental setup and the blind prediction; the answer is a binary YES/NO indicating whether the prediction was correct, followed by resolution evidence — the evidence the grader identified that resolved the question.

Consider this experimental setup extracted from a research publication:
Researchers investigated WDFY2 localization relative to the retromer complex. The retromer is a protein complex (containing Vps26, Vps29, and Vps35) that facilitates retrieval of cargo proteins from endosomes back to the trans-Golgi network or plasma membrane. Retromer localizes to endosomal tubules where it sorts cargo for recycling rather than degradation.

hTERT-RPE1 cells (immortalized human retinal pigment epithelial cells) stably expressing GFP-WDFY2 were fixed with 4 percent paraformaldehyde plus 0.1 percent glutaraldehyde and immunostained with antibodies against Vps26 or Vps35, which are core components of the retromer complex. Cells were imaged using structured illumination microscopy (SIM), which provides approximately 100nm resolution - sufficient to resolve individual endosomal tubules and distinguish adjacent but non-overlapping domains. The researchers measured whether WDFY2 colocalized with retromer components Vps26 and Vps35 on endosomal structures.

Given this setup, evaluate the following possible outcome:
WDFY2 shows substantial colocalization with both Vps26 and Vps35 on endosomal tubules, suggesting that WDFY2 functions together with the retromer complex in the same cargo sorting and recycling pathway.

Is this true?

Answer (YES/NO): NO